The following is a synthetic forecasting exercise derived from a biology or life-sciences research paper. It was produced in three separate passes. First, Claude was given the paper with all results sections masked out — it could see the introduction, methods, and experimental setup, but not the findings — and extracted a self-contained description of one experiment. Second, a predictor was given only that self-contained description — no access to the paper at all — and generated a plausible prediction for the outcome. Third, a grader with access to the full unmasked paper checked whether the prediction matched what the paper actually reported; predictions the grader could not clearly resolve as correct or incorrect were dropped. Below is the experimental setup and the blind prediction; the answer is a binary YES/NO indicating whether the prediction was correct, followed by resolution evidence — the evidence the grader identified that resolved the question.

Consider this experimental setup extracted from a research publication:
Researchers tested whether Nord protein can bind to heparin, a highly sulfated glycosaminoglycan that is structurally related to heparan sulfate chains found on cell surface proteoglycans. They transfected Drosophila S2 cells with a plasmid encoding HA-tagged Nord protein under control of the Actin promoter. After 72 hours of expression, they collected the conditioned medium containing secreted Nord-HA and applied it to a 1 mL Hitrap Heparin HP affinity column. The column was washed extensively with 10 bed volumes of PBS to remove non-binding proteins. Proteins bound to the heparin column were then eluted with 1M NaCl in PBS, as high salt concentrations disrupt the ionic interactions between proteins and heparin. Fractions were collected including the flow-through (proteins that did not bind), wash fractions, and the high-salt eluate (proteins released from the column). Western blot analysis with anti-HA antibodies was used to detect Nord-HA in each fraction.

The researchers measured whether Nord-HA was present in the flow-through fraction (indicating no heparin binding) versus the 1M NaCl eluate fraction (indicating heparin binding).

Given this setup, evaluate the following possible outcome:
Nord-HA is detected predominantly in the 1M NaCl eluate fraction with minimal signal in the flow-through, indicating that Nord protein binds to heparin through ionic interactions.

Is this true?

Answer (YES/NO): YES